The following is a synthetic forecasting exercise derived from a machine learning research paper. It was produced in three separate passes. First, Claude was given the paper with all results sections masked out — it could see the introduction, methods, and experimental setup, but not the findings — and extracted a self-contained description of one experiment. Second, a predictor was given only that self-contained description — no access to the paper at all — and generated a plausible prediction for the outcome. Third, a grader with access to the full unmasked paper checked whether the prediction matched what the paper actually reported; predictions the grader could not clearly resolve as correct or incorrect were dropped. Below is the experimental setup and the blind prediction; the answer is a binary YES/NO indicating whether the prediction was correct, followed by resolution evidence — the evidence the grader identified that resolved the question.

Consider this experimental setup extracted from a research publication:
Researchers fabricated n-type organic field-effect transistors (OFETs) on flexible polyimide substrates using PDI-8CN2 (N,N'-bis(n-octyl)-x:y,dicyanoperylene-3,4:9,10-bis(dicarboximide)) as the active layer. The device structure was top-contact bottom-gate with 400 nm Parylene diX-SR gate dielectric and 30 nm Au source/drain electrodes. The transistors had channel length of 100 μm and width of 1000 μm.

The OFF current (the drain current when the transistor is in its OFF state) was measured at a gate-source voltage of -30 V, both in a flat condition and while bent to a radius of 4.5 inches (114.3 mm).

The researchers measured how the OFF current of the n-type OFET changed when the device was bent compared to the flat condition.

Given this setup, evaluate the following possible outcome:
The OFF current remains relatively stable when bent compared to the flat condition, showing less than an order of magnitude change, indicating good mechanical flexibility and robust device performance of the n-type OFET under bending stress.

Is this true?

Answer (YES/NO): YES